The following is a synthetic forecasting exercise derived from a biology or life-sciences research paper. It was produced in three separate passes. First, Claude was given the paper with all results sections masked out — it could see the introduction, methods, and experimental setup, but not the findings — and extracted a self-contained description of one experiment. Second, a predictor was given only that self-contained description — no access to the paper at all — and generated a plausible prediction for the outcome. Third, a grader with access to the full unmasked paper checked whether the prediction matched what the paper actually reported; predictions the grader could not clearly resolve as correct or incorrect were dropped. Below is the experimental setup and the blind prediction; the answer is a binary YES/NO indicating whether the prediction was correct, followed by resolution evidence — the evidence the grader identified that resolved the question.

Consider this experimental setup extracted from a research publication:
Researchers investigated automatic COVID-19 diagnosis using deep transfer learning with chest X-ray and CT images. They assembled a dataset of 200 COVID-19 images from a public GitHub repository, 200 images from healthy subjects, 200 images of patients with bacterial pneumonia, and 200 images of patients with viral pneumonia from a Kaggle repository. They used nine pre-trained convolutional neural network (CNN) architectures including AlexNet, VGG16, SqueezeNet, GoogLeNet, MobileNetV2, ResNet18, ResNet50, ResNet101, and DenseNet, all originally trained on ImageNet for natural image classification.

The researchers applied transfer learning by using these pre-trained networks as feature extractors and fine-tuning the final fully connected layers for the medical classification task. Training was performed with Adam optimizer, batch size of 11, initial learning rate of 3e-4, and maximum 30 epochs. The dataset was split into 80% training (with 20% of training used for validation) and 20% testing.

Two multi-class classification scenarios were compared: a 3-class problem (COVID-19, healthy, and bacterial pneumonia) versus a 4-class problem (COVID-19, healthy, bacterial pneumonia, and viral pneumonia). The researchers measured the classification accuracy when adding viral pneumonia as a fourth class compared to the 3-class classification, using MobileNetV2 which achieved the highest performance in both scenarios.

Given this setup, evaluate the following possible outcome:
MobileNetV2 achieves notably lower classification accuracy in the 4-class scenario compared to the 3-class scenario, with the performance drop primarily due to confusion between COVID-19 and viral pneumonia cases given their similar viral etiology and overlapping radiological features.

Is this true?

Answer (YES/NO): NO